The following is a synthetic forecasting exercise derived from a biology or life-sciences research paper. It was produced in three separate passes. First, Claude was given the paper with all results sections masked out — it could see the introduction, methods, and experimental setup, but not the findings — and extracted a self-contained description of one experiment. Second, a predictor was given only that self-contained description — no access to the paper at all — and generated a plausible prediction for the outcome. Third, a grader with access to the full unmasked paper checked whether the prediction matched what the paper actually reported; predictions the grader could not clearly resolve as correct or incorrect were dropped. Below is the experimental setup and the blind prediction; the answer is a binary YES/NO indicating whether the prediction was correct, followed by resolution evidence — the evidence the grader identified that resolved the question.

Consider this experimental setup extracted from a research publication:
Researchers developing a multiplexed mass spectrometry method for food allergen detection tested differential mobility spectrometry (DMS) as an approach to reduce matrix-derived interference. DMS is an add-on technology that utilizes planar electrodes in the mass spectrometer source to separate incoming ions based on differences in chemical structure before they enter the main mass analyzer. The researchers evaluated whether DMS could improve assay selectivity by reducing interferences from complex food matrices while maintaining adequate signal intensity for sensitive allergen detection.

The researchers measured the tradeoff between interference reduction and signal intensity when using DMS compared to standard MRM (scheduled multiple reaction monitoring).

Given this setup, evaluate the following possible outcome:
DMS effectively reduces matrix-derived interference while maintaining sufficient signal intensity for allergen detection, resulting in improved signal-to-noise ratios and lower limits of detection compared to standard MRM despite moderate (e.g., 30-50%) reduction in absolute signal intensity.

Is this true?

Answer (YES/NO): NO